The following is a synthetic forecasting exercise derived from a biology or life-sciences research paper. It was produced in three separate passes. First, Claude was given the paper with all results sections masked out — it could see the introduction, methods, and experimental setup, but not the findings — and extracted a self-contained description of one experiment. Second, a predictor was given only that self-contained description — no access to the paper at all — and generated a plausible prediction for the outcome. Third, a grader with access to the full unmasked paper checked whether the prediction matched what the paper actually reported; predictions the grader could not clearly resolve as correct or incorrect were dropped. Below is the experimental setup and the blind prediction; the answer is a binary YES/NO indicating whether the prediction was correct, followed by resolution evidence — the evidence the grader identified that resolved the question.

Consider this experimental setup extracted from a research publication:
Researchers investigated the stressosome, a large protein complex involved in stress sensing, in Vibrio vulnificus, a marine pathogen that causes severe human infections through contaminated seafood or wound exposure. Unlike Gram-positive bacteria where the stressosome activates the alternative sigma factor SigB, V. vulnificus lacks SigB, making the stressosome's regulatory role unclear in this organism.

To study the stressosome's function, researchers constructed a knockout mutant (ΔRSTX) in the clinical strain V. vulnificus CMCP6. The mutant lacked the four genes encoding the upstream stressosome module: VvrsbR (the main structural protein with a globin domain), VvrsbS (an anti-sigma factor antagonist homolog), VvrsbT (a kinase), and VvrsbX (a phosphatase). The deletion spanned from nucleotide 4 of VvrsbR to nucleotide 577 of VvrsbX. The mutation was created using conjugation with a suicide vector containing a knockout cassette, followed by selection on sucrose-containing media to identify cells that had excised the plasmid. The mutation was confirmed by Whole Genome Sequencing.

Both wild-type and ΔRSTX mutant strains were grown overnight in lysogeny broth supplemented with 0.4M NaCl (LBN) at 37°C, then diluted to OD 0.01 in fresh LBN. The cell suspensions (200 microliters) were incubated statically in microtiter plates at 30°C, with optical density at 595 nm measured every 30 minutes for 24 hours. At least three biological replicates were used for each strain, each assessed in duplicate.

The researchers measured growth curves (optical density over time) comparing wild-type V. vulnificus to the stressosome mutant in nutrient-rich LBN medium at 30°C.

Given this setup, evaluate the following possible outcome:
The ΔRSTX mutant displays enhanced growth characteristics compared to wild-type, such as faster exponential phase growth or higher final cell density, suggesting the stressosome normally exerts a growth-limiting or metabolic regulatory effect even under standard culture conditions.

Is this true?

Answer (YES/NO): NO